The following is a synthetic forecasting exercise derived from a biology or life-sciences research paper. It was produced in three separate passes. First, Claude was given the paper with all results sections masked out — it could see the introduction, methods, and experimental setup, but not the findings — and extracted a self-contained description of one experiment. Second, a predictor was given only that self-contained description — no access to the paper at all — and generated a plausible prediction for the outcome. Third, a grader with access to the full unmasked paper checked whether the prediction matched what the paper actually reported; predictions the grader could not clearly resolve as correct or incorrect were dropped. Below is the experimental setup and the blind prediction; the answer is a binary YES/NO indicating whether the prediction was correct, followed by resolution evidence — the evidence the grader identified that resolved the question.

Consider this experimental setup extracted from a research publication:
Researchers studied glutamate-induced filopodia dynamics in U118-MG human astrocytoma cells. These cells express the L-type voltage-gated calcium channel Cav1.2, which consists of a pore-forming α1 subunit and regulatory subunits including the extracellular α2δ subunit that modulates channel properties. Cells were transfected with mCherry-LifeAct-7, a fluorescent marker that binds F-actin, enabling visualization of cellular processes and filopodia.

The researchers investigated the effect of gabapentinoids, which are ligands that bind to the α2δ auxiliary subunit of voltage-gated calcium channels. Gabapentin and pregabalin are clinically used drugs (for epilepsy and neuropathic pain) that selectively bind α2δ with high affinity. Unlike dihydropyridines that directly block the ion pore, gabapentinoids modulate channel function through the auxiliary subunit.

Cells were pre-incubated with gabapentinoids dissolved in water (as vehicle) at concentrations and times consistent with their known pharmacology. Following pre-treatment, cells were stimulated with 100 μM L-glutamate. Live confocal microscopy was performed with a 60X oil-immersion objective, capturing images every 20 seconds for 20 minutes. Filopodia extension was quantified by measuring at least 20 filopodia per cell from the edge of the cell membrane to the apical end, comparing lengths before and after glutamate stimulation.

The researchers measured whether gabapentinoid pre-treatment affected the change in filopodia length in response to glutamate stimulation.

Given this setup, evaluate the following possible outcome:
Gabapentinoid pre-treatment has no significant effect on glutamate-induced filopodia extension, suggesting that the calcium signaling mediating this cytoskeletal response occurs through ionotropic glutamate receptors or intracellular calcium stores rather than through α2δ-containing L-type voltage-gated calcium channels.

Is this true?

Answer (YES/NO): NO